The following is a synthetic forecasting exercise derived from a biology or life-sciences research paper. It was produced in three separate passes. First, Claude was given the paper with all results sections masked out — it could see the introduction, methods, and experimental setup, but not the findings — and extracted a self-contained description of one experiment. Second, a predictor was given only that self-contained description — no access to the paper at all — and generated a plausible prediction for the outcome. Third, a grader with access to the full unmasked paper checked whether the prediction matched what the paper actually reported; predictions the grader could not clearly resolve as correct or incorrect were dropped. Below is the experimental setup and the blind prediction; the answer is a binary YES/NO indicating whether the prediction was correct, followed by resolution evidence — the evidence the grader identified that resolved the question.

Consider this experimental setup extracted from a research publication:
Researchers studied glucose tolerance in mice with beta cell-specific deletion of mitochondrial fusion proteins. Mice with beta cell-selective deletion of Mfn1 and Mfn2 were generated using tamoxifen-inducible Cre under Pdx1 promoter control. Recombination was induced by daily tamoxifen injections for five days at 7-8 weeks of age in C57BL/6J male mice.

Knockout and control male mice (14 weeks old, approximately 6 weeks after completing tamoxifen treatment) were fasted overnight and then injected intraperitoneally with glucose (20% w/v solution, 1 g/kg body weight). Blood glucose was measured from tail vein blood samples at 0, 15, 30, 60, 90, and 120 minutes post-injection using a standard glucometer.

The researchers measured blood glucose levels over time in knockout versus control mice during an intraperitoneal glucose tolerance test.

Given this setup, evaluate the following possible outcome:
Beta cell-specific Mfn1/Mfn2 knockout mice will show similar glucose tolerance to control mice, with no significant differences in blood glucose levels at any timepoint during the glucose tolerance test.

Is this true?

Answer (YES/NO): NO